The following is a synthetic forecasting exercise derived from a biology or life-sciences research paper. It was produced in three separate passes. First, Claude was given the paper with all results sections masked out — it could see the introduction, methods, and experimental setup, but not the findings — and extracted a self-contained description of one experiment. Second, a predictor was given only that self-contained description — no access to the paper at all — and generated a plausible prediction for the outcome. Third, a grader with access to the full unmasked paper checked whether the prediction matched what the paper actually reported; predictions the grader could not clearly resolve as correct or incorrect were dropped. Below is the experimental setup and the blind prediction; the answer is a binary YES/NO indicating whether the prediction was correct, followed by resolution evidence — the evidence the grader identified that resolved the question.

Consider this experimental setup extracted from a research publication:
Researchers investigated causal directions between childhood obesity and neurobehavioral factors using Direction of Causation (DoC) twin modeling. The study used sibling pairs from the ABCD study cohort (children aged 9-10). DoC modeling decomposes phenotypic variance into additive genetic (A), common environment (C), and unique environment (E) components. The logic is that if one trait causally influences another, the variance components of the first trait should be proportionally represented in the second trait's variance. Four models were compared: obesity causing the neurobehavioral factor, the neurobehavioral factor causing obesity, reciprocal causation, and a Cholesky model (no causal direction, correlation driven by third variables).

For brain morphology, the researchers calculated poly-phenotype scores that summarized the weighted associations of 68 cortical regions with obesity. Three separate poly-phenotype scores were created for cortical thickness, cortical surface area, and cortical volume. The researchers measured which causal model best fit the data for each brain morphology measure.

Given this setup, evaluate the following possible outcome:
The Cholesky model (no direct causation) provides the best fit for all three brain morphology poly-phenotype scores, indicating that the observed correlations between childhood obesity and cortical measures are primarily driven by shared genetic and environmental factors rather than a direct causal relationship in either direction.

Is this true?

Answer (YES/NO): NO